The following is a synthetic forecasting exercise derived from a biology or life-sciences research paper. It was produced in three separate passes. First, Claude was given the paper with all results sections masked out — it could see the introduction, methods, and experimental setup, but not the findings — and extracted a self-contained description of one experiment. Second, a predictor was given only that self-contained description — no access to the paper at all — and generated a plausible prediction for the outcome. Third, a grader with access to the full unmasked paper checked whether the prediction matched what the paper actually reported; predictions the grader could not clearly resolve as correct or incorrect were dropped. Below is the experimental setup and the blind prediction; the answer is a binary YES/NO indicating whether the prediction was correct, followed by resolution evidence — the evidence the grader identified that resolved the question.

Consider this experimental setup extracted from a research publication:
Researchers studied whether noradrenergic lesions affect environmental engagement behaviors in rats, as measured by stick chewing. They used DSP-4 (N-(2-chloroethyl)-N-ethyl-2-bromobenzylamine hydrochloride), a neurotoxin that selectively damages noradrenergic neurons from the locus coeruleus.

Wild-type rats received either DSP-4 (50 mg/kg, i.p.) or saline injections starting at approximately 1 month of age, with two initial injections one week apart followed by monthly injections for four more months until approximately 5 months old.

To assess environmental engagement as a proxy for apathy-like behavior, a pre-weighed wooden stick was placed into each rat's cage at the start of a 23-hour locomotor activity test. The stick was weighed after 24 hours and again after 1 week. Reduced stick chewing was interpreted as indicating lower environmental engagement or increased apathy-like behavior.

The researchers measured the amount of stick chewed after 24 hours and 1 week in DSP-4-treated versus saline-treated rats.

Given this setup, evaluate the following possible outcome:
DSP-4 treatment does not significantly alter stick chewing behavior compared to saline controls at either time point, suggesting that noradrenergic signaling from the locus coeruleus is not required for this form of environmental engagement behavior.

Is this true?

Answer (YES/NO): NO